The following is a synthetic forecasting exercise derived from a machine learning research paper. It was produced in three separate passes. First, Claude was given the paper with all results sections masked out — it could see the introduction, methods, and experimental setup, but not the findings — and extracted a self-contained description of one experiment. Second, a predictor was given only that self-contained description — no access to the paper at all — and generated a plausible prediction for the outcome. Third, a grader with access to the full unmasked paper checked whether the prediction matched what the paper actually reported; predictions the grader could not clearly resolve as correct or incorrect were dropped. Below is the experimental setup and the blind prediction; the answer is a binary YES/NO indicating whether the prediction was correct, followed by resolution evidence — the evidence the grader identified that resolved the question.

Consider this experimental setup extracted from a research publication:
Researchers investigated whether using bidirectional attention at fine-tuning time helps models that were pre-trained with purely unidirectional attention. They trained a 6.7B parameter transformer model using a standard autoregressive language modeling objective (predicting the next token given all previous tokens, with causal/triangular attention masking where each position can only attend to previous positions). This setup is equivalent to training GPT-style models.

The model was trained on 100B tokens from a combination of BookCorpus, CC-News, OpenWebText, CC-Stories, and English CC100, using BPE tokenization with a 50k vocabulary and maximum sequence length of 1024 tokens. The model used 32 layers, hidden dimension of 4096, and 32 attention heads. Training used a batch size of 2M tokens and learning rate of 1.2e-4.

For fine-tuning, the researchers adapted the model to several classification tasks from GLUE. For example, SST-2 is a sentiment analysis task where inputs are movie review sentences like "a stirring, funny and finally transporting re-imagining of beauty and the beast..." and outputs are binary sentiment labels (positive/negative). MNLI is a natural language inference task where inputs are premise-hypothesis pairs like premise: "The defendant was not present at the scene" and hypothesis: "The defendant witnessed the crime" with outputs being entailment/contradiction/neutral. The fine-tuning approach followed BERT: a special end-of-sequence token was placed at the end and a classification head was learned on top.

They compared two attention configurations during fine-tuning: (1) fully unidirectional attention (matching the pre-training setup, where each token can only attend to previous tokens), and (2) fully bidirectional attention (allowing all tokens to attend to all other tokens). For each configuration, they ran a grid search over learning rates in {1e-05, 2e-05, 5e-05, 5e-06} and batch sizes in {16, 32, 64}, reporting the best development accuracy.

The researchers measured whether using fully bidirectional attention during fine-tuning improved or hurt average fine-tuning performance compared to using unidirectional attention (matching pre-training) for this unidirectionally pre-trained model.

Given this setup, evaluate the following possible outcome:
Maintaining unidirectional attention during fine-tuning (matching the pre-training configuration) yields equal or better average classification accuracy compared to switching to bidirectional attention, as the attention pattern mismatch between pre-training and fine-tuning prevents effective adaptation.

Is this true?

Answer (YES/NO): YES